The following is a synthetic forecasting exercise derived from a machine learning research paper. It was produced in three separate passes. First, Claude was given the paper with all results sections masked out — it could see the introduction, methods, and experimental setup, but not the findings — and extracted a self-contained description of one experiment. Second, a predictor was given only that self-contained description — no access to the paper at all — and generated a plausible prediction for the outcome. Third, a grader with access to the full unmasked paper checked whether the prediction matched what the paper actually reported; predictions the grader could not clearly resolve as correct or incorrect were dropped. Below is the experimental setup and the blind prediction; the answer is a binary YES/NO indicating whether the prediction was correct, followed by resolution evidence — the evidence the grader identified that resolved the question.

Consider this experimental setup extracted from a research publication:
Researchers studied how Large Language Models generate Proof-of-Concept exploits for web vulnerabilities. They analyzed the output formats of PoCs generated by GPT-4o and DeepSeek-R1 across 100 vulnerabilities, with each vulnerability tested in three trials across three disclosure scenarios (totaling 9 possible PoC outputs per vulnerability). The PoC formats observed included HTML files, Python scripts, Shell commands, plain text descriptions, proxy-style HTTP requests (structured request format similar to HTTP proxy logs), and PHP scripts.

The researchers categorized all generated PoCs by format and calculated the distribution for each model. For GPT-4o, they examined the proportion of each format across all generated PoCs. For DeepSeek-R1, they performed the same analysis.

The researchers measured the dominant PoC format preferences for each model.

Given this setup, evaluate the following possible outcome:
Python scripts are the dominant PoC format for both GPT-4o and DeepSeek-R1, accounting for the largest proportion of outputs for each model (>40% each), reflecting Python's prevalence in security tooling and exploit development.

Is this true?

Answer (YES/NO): NO